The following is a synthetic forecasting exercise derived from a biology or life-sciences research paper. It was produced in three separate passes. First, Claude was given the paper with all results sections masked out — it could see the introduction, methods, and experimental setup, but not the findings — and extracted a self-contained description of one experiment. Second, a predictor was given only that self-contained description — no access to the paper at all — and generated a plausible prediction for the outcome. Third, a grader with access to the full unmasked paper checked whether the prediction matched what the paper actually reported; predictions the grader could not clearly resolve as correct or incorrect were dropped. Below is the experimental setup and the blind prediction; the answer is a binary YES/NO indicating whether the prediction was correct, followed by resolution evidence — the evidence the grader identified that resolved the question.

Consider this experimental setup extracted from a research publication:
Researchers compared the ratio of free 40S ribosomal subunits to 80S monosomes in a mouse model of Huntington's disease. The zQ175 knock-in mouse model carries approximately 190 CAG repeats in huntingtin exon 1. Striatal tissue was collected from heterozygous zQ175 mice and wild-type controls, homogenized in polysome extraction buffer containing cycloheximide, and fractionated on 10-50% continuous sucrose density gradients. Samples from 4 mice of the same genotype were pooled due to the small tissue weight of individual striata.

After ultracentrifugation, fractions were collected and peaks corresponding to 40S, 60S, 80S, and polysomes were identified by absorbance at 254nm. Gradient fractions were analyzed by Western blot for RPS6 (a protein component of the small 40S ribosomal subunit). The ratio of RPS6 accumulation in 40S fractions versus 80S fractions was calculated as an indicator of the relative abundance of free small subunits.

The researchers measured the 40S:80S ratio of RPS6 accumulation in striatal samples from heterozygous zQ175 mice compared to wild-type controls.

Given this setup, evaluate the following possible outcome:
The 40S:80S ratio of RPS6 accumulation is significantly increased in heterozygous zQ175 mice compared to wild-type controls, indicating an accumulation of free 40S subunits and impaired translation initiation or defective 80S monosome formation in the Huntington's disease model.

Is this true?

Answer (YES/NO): YES